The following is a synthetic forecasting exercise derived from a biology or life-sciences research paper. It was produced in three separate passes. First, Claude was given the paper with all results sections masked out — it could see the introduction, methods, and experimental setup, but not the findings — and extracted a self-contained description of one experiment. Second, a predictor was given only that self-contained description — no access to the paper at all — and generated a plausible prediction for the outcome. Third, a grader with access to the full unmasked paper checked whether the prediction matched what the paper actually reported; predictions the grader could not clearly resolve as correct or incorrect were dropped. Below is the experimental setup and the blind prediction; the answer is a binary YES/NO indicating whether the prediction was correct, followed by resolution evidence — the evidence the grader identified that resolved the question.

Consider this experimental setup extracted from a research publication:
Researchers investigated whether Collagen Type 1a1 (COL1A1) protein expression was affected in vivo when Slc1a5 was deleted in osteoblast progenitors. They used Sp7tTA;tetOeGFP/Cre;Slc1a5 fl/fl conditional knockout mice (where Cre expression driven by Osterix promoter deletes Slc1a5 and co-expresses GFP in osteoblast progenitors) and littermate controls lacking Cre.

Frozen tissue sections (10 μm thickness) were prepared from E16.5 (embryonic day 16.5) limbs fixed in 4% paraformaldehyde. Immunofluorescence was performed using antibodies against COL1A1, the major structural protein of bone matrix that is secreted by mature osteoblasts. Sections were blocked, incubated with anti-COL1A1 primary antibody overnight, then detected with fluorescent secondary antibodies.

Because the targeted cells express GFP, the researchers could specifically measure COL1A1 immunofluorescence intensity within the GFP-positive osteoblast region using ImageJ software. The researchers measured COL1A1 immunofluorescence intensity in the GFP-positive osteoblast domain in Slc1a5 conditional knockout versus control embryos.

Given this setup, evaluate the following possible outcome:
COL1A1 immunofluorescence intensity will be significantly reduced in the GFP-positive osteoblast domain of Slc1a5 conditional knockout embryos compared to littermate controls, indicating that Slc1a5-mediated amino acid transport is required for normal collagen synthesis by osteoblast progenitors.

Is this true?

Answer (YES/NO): YES